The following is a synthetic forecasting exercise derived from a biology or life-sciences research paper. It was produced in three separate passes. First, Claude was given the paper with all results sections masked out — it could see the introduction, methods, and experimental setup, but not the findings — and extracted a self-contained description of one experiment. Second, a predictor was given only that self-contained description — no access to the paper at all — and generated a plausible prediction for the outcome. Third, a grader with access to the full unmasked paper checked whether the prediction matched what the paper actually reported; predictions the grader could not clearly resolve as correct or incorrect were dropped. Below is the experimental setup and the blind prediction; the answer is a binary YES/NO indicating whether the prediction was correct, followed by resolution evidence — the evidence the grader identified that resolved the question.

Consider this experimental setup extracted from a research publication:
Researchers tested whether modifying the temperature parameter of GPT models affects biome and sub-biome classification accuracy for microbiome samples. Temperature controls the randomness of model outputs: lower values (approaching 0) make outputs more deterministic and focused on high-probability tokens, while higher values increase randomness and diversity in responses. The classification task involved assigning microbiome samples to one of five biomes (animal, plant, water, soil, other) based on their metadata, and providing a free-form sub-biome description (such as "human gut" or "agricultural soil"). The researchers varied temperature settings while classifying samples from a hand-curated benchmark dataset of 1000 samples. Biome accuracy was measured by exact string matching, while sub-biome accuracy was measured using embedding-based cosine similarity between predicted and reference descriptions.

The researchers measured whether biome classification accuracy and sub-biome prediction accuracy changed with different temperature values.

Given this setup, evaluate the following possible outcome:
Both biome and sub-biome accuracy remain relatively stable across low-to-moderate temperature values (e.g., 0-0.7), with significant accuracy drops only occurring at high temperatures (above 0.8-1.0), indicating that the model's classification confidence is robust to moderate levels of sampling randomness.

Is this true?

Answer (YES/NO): NO